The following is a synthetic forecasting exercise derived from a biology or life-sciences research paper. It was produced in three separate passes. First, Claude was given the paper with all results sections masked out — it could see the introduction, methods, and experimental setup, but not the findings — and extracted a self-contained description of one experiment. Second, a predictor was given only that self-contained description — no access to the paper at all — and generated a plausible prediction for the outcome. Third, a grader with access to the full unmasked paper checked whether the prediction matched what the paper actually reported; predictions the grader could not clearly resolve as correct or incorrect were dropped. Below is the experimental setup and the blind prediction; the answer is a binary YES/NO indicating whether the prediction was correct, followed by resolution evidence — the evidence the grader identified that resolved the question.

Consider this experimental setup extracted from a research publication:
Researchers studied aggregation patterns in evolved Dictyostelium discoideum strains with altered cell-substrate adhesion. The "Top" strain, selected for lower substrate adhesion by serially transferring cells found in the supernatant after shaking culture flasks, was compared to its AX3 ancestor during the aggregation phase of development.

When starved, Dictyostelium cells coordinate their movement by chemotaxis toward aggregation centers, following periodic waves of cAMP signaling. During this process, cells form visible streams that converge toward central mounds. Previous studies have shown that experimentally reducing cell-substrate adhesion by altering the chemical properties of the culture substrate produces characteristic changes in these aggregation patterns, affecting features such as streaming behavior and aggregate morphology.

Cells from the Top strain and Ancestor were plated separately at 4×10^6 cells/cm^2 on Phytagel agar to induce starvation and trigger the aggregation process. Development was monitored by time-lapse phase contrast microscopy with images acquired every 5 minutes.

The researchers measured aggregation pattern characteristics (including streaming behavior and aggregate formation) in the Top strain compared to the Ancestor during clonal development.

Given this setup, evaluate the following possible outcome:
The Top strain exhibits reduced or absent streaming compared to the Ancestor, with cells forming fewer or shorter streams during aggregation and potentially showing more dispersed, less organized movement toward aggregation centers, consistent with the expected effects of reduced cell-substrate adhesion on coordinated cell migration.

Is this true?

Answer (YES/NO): YES